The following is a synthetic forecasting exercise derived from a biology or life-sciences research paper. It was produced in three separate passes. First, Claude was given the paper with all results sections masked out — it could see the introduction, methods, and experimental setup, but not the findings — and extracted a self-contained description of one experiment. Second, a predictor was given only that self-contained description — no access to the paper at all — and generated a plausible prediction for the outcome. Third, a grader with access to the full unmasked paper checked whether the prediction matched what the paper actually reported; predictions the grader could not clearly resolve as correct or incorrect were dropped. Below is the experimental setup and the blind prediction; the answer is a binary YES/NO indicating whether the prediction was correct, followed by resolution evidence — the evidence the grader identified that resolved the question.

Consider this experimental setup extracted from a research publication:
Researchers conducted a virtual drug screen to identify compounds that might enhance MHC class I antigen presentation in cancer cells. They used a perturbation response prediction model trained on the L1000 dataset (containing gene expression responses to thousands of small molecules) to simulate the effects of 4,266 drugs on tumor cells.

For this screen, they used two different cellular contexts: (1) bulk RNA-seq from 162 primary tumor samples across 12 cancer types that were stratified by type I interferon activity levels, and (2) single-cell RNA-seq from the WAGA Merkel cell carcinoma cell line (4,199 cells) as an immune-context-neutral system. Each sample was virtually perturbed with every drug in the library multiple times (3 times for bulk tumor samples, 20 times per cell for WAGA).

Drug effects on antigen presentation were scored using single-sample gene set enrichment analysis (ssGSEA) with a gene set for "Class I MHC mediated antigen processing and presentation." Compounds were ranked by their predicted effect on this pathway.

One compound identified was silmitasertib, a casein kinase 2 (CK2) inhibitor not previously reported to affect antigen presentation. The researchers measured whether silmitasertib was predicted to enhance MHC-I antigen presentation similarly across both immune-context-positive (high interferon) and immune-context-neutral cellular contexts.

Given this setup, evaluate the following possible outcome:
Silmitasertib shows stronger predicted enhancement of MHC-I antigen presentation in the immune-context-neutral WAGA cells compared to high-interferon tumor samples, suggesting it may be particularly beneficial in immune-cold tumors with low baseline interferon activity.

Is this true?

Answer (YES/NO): NO